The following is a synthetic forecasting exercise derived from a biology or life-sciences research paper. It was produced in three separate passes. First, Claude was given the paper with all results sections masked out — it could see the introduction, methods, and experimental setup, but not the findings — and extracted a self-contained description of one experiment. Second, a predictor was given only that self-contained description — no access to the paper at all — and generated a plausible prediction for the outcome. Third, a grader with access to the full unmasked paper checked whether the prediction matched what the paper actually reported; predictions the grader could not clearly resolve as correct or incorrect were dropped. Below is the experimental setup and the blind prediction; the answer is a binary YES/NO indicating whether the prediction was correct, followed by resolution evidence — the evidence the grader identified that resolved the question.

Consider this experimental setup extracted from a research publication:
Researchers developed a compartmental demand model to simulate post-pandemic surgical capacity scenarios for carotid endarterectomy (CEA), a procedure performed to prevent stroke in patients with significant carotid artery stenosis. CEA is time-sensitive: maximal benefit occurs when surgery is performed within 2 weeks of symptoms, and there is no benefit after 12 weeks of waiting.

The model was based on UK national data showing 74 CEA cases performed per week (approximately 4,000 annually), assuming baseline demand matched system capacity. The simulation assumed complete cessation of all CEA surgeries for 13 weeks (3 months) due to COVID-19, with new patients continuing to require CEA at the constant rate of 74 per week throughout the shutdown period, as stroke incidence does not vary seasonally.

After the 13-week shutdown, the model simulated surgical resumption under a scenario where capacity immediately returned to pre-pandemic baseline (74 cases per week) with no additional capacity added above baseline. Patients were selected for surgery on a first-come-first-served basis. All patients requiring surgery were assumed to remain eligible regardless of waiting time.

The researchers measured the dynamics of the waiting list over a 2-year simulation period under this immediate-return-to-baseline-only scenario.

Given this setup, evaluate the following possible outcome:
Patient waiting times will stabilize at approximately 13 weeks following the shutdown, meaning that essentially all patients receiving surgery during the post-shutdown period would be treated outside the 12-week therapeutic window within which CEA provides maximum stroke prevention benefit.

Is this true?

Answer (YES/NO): YES